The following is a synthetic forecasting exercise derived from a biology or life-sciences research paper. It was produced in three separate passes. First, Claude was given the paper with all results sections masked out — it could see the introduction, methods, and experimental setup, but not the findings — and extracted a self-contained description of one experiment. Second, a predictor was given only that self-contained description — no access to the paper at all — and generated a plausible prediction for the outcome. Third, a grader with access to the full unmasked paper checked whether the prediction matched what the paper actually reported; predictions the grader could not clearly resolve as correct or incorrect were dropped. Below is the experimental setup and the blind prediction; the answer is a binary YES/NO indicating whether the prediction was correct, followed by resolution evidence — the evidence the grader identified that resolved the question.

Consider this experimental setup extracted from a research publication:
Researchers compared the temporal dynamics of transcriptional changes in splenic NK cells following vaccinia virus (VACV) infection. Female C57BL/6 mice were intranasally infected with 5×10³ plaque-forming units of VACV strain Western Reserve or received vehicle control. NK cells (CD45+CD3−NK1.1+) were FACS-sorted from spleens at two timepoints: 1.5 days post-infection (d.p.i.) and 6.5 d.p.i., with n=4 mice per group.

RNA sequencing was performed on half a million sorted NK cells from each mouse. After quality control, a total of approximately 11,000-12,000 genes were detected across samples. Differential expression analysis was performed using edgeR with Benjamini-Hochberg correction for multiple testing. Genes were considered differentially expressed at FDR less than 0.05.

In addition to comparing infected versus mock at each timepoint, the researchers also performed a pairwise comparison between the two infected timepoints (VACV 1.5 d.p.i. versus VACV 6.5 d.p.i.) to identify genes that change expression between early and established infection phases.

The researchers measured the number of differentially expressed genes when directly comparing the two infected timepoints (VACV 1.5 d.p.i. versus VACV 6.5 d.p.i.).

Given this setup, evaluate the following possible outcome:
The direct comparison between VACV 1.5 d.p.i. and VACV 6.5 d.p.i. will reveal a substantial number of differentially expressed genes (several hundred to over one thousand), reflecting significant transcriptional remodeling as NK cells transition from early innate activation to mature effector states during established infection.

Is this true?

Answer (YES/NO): NO